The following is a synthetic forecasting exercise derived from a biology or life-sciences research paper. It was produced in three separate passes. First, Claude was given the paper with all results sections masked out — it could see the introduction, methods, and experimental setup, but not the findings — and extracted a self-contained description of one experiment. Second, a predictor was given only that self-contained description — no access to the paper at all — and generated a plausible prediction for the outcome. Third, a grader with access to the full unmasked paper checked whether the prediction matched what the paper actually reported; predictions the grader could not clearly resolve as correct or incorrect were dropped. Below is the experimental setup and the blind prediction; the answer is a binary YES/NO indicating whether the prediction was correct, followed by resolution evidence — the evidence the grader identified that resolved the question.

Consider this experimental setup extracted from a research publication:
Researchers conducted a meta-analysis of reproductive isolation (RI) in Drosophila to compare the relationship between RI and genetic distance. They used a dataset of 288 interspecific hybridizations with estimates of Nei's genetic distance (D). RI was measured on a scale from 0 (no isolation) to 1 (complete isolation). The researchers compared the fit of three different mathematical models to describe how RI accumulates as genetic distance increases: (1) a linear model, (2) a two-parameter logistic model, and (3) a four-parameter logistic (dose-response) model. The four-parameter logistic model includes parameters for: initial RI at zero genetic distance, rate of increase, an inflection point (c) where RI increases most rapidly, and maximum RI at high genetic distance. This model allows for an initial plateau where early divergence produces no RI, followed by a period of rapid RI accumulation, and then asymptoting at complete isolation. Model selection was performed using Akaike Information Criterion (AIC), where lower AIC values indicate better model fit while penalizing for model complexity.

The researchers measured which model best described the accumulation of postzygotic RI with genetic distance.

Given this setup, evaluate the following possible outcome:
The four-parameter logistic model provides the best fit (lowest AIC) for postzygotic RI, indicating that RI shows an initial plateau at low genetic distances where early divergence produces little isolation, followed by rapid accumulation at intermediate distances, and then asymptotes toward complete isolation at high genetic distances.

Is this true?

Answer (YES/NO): YES